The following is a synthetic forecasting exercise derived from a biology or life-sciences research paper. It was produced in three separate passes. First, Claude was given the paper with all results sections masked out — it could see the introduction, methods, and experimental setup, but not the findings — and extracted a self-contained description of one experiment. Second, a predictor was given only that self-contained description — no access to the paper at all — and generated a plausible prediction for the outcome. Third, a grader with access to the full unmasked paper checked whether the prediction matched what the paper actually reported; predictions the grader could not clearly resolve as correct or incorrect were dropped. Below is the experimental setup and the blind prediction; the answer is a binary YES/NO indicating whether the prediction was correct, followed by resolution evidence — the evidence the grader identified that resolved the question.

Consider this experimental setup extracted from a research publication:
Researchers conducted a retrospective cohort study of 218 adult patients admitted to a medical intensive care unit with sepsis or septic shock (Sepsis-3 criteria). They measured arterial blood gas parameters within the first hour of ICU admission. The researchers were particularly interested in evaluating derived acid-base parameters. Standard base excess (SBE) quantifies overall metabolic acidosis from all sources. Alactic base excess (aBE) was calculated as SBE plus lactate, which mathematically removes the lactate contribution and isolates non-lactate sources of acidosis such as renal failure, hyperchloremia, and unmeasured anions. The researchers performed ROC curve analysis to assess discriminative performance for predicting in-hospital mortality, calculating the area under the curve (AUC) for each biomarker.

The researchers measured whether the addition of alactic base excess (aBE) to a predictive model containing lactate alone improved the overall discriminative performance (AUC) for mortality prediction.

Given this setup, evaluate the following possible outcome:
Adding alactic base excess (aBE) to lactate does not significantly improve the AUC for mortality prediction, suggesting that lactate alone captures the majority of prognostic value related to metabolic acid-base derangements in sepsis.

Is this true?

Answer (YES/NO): YES